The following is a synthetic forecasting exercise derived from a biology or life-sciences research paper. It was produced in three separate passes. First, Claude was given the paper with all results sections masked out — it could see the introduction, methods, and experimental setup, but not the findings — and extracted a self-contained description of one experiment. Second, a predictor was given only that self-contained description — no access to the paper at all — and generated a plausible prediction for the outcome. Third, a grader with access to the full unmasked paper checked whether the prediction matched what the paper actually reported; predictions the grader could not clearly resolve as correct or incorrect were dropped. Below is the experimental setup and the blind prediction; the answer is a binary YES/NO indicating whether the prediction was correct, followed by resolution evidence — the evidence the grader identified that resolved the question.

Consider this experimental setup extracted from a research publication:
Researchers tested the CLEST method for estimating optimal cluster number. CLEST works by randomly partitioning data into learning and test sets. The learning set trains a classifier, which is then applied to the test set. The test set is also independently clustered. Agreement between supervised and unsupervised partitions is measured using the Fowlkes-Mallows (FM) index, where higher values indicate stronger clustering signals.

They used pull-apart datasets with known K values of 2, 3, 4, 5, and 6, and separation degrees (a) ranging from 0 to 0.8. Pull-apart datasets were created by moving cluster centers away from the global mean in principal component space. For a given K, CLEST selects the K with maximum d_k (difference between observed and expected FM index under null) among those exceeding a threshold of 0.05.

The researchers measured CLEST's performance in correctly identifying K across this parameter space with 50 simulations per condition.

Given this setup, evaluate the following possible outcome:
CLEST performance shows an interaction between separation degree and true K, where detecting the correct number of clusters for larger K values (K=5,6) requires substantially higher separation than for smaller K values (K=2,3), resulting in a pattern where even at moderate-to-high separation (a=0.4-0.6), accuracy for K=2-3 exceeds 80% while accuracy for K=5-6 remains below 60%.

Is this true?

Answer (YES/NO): NO